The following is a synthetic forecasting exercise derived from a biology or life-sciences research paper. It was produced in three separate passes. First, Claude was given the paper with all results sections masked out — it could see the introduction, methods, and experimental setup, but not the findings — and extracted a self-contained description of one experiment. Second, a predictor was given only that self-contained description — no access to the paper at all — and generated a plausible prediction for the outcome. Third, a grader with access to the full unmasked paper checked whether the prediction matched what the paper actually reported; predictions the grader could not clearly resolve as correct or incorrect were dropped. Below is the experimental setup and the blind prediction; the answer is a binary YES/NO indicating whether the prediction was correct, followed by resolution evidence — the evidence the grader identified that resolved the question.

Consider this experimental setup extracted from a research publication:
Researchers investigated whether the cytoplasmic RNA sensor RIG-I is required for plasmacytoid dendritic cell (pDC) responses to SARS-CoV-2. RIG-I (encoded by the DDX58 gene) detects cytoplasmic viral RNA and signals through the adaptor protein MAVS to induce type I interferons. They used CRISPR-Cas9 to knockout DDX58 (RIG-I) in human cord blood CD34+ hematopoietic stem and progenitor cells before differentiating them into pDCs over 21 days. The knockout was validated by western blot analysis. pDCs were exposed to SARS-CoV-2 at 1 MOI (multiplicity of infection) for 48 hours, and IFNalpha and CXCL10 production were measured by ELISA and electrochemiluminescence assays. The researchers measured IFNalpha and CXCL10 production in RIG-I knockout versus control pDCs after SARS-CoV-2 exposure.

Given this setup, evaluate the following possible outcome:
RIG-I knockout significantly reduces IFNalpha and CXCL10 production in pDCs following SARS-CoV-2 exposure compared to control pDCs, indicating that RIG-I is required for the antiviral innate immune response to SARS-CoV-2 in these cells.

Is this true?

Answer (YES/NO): NO